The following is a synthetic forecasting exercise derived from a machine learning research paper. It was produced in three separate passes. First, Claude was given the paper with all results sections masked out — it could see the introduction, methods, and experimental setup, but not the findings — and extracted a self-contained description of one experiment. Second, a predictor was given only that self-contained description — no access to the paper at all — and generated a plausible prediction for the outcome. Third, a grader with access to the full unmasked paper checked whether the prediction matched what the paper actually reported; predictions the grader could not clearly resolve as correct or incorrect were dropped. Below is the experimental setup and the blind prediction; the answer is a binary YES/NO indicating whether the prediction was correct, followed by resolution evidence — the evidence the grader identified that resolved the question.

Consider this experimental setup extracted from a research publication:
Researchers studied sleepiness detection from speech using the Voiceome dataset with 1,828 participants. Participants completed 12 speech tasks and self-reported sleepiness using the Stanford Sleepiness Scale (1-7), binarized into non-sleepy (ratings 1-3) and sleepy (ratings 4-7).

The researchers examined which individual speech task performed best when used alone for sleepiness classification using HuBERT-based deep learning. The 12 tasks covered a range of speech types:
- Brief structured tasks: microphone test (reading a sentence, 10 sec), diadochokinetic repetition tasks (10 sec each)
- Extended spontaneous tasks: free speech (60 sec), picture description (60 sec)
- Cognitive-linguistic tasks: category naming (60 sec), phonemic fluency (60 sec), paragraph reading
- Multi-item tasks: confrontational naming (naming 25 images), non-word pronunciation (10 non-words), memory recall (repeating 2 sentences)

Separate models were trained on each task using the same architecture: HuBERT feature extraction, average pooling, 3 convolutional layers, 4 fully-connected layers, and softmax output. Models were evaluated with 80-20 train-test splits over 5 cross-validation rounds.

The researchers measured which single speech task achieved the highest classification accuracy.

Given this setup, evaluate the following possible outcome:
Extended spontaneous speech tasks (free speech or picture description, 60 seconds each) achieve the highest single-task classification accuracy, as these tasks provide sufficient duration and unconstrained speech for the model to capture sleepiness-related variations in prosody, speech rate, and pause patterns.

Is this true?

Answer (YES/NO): NO